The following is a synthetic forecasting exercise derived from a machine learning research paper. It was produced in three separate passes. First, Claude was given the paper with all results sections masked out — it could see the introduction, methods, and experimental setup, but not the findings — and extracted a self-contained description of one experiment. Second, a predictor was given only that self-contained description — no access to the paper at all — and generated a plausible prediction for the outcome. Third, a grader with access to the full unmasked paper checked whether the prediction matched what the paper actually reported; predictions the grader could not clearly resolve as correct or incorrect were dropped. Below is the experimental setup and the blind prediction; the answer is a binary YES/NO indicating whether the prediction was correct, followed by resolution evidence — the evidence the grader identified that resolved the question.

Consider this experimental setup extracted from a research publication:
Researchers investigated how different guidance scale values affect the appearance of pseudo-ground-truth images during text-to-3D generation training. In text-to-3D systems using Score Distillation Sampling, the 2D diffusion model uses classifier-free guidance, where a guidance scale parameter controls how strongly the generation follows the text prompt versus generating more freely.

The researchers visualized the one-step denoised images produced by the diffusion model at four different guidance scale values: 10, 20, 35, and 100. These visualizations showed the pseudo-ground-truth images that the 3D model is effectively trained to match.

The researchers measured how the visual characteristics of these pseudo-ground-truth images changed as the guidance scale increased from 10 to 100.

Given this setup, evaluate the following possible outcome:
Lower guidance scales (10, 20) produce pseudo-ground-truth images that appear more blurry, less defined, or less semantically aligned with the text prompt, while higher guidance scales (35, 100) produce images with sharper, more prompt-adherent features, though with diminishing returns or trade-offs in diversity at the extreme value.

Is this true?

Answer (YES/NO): NO